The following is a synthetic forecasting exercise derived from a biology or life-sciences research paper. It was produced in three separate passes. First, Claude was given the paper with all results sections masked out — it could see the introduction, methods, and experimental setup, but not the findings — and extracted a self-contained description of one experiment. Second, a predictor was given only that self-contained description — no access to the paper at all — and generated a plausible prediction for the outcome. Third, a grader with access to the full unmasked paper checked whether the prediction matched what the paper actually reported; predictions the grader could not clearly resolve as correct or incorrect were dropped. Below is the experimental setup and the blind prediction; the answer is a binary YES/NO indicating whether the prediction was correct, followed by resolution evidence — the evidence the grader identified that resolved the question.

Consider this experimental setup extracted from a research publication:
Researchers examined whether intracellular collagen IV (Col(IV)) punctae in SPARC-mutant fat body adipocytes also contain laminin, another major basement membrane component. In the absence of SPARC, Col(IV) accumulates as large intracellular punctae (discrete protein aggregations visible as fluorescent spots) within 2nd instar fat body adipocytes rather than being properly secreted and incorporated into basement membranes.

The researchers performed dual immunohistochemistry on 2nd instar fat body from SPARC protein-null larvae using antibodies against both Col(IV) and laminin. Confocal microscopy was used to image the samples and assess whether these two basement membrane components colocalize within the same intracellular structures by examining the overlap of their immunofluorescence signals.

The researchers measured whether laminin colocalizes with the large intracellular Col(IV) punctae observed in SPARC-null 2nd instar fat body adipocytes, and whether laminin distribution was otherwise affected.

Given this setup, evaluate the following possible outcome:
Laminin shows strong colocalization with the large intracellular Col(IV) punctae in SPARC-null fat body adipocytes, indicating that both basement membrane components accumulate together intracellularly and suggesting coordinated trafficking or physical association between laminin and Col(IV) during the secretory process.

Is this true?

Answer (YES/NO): NO